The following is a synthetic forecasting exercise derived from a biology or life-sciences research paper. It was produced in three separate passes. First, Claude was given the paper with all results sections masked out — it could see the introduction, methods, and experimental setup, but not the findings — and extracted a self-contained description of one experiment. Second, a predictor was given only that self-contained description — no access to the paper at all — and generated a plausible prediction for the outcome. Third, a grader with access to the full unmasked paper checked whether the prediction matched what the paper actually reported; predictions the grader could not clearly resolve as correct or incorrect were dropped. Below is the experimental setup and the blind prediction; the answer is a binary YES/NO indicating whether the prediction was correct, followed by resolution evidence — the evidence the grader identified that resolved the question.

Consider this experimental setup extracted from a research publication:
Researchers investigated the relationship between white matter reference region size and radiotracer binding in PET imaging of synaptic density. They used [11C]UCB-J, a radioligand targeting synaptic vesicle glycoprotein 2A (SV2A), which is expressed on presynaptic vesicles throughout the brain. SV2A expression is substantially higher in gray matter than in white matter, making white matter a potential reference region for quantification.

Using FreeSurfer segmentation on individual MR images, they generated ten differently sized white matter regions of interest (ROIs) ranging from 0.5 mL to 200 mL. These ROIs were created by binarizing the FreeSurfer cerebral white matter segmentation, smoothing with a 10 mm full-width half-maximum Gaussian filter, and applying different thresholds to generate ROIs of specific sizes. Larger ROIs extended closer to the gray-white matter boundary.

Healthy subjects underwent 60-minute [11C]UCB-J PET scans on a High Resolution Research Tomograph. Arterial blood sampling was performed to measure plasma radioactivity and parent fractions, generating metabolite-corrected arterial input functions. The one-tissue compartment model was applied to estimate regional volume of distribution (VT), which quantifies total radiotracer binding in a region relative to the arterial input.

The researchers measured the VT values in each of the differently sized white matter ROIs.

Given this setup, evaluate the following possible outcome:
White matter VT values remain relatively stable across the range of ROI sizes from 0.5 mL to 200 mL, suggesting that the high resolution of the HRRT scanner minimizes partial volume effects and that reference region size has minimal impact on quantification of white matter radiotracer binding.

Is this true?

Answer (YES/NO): NO